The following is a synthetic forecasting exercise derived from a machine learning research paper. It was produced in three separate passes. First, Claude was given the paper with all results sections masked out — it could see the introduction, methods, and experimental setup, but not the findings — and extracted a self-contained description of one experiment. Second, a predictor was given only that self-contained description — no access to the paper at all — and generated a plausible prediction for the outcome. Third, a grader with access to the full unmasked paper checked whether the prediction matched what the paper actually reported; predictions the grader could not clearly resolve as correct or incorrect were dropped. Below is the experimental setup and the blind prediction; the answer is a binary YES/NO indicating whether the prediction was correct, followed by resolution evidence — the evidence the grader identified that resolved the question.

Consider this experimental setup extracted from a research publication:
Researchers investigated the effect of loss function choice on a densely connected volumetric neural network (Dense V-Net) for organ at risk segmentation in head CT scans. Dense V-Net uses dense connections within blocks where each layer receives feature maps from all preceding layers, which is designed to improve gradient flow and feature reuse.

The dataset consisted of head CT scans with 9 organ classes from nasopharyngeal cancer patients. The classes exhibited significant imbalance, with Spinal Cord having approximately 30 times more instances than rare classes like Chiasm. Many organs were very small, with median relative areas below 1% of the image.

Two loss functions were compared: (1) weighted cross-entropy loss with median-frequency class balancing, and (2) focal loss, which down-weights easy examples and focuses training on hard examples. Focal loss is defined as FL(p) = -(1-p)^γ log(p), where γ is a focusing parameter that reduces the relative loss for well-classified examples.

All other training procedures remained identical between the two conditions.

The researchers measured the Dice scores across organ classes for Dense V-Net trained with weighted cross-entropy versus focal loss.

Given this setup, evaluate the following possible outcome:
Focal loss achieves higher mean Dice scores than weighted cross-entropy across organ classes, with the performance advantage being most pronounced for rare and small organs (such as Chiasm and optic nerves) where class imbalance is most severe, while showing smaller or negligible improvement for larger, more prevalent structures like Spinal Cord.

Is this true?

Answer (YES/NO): NO